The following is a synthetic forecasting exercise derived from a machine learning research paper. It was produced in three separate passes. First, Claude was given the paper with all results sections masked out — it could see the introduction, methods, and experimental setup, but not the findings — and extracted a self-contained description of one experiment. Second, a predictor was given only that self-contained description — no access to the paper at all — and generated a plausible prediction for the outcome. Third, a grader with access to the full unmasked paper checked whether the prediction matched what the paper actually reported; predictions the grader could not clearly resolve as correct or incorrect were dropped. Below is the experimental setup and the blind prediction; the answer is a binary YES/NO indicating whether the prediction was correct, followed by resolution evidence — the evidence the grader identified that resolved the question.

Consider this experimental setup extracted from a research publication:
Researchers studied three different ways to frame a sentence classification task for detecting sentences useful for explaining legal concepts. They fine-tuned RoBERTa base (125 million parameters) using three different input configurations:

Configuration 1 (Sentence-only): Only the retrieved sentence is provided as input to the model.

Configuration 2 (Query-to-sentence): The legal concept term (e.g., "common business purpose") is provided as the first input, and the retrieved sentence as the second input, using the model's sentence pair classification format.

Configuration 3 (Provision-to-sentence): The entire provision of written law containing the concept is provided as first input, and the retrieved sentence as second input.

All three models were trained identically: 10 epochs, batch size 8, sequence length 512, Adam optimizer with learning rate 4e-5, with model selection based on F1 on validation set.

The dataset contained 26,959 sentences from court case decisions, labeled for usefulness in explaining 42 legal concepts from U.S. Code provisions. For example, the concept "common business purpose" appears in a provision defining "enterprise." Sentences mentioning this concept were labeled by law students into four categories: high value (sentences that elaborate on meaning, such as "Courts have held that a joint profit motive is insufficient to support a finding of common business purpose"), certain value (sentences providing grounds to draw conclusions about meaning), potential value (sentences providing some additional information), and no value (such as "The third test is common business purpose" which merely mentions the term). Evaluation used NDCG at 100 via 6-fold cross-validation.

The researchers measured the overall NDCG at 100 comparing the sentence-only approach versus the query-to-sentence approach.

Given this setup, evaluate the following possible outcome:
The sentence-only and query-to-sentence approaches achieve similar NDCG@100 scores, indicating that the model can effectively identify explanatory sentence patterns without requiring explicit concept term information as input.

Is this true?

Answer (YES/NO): NO